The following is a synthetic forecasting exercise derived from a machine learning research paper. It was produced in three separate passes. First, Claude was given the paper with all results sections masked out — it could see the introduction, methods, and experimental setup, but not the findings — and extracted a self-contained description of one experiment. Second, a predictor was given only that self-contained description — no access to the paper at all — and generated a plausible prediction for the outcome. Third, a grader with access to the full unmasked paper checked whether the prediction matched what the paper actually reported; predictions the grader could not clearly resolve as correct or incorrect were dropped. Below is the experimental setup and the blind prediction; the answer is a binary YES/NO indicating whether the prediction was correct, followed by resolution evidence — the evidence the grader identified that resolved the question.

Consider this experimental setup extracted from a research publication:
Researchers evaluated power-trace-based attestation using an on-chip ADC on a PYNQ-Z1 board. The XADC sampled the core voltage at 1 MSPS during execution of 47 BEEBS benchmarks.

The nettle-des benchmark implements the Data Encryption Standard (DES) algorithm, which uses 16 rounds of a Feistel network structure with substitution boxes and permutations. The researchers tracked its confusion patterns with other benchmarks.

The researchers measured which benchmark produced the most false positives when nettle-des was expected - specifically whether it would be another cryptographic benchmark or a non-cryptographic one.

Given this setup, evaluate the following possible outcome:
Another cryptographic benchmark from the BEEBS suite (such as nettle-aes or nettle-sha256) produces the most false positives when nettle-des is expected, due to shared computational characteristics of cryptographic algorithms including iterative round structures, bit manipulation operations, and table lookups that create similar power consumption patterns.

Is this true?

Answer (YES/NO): NO